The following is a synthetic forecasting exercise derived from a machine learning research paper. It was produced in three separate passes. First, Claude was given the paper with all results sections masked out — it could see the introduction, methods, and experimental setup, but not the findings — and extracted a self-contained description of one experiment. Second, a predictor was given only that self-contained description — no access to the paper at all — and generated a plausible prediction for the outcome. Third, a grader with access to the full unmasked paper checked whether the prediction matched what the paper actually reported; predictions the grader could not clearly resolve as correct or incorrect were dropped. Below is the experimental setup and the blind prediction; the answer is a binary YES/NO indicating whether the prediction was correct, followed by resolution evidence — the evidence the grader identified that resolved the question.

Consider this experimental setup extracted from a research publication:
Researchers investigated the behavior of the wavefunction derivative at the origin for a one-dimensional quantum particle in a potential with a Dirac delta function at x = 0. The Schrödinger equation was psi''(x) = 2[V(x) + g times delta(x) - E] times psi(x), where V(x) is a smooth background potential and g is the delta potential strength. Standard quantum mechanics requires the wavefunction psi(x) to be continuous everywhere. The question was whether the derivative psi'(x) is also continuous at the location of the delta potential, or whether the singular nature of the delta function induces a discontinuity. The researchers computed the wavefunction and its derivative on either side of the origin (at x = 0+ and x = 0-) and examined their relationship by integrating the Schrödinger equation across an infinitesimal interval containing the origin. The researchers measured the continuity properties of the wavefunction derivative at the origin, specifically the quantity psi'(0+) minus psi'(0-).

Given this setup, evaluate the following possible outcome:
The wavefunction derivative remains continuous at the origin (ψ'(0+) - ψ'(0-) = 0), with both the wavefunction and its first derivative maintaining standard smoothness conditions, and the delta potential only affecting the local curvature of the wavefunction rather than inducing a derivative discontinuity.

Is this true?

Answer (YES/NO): NO